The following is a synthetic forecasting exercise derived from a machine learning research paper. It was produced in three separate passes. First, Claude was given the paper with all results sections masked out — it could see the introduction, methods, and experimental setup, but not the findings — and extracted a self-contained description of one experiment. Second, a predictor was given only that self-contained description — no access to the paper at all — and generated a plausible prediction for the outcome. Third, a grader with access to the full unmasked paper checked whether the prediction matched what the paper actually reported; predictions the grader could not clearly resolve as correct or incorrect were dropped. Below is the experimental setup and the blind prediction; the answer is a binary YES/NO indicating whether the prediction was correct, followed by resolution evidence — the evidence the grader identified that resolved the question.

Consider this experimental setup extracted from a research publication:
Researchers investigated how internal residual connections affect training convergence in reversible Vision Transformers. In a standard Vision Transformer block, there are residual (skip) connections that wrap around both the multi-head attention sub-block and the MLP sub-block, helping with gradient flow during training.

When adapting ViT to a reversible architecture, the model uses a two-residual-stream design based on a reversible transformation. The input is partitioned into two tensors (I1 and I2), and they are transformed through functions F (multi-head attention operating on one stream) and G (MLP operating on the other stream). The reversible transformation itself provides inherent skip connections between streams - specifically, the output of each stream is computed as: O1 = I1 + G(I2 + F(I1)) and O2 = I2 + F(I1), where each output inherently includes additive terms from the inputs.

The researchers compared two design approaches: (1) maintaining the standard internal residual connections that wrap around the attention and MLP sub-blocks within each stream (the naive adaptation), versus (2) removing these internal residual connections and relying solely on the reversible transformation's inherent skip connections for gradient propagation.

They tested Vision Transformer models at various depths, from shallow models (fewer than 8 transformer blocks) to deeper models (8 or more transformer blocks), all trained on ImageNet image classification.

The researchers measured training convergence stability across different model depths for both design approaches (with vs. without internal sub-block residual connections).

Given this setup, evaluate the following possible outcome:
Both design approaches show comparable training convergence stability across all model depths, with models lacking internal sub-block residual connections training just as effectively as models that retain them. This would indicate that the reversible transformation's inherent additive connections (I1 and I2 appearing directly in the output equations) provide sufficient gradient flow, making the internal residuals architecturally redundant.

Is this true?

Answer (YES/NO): NO